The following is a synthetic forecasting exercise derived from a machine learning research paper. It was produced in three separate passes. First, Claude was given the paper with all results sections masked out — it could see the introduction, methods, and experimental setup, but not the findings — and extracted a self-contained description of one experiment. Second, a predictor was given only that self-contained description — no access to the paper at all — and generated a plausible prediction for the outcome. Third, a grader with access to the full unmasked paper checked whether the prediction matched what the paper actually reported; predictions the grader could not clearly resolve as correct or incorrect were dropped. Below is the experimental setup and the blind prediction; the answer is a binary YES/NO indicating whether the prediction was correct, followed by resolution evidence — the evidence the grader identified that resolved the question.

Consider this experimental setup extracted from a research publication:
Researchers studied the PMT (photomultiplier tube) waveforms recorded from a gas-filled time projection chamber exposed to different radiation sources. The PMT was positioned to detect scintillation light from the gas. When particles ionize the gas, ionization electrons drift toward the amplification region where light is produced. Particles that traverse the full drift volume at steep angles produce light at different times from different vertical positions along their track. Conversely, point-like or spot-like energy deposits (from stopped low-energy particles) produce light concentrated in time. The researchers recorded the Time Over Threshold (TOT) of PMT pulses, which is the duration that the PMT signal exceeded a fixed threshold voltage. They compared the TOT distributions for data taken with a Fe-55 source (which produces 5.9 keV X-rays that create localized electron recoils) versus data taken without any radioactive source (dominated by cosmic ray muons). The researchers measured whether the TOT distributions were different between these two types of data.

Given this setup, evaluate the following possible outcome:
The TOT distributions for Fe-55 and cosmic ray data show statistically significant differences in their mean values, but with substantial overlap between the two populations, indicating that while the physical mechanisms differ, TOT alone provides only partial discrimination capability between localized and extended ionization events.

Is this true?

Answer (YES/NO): NO